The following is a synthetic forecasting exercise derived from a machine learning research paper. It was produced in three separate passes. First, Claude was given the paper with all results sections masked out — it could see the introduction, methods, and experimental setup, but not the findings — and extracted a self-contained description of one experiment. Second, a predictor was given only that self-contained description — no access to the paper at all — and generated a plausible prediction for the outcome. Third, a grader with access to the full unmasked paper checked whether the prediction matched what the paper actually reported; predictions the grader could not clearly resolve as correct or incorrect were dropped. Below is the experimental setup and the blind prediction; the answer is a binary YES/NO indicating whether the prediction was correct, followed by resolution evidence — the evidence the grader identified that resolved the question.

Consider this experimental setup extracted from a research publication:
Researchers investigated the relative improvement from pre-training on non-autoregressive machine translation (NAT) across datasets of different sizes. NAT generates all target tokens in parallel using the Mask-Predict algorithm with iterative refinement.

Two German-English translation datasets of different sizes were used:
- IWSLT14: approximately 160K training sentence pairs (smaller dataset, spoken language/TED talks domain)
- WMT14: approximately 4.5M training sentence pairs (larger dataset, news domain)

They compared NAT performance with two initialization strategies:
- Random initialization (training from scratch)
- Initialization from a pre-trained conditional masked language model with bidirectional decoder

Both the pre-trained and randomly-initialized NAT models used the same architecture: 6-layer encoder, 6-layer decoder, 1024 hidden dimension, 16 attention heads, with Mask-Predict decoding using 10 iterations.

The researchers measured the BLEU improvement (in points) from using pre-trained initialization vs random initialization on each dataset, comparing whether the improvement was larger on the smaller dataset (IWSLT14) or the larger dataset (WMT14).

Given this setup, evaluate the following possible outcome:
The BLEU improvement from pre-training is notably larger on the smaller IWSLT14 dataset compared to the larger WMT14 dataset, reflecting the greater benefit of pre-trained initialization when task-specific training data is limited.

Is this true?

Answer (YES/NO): YES